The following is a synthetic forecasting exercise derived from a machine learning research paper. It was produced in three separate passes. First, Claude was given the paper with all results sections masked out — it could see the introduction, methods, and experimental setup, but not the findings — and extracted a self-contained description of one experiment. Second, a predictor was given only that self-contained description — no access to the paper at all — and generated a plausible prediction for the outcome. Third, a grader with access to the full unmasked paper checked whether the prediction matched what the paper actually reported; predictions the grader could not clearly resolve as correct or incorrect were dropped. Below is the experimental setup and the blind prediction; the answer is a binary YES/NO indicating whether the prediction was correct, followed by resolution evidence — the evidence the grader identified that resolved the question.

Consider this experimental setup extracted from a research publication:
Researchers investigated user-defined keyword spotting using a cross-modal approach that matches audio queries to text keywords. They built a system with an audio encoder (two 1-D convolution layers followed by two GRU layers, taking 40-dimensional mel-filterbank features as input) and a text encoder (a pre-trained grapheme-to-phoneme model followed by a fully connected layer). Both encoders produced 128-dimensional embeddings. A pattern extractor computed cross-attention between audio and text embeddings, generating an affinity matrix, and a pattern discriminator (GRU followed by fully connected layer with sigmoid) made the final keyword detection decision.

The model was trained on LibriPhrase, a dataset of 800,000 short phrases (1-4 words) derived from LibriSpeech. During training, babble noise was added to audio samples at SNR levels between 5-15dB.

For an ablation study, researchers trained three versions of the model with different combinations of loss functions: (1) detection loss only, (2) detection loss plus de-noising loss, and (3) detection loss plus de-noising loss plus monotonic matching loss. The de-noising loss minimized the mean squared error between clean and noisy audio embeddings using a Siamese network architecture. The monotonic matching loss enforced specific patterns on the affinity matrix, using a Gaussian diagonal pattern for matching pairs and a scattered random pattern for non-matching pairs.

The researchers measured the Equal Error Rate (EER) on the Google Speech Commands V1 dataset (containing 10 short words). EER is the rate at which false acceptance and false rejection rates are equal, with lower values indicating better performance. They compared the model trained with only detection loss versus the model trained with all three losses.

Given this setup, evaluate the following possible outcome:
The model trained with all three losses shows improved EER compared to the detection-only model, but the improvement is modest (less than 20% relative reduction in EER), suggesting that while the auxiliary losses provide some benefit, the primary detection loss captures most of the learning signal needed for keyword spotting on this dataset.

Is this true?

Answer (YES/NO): YES